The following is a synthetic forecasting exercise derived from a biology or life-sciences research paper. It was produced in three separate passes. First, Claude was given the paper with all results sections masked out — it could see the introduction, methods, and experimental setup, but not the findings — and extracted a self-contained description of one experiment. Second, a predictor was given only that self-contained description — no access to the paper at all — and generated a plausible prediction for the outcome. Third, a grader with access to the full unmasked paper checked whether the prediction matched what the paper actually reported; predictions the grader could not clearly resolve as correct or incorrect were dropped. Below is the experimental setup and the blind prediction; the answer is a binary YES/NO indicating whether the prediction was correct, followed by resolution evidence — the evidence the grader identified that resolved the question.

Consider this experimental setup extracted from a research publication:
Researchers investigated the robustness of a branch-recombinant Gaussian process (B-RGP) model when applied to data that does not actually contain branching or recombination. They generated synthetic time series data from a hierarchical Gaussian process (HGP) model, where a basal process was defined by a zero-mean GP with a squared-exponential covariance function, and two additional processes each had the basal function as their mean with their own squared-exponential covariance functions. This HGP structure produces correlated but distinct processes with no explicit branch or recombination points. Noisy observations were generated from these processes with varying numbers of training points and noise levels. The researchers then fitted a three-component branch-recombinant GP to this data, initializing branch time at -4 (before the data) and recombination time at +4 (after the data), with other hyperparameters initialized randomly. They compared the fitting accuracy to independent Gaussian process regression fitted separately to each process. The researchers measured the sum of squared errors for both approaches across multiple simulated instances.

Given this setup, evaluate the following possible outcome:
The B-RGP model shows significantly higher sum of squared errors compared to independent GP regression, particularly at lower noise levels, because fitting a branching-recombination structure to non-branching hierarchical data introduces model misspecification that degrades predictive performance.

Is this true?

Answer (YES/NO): NO